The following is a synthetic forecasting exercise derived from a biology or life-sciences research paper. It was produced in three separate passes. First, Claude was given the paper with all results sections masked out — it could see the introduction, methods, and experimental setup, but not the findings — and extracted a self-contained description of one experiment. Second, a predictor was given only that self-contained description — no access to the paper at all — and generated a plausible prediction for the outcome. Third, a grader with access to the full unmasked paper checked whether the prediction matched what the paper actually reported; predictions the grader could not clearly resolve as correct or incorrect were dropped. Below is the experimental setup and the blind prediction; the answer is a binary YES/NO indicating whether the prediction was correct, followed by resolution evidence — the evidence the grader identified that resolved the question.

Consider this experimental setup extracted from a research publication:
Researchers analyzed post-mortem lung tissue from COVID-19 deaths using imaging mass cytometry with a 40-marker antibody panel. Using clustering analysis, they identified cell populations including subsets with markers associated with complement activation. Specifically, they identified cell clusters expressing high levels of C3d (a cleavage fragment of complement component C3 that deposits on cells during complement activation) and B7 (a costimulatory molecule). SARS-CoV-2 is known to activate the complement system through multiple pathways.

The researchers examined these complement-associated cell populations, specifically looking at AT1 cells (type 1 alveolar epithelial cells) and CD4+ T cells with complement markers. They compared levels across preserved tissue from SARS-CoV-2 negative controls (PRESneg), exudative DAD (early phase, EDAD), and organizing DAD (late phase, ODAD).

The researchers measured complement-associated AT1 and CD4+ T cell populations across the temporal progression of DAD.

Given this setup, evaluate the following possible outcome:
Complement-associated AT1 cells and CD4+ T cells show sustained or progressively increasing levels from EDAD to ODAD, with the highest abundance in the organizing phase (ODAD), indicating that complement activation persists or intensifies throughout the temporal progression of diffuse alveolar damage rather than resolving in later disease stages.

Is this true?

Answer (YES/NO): NO